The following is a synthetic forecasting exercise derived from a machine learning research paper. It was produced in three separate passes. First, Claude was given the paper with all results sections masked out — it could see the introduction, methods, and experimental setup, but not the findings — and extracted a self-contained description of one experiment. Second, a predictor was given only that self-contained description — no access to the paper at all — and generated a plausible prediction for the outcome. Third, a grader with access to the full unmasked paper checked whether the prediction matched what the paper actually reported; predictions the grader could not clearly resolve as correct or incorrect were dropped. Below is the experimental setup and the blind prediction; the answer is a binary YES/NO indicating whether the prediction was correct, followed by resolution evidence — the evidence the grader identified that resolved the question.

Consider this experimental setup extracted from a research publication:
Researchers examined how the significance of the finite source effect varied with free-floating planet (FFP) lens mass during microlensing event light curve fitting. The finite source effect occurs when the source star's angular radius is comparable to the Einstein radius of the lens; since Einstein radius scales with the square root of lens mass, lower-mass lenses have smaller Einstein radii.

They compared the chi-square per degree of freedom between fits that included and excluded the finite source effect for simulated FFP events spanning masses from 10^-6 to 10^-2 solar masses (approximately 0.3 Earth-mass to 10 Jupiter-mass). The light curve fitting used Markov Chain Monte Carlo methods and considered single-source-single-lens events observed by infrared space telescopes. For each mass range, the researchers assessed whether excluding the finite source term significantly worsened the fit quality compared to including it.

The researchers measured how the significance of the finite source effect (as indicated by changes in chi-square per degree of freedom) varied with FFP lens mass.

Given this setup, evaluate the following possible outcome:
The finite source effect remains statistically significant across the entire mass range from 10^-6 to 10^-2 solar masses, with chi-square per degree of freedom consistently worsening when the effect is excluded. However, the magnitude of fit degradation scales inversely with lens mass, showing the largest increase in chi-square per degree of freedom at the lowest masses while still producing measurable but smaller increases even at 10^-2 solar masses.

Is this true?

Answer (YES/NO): NO